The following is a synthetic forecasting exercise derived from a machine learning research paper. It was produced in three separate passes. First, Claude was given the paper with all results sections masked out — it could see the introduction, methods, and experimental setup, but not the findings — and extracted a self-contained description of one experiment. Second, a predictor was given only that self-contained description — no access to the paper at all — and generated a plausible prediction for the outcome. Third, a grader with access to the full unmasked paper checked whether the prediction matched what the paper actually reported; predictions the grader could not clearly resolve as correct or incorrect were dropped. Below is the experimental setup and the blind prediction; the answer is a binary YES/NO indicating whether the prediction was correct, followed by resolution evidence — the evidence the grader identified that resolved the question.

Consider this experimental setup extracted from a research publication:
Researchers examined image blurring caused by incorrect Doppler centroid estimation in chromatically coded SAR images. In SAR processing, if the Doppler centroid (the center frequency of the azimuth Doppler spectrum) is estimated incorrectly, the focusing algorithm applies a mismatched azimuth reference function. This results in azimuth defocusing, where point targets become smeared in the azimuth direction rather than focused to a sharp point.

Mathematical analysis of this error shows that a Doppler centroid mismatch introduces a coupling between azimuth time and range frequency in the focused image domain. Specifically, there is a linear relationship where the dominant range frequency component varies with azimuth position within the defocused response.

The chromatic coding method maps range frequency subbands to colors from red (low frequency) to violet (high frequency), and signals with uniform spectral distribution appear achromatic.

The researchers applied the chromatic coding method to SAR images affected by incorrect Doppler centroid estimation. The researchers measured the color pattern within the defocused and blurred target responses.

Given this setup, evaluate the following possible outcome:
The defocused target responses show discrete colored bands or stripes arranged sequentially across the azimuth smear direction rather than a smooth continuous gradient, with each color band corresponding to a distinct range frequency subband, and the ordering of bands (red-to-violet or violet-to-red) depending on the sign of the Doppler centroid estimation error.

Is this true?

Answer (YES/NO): NO